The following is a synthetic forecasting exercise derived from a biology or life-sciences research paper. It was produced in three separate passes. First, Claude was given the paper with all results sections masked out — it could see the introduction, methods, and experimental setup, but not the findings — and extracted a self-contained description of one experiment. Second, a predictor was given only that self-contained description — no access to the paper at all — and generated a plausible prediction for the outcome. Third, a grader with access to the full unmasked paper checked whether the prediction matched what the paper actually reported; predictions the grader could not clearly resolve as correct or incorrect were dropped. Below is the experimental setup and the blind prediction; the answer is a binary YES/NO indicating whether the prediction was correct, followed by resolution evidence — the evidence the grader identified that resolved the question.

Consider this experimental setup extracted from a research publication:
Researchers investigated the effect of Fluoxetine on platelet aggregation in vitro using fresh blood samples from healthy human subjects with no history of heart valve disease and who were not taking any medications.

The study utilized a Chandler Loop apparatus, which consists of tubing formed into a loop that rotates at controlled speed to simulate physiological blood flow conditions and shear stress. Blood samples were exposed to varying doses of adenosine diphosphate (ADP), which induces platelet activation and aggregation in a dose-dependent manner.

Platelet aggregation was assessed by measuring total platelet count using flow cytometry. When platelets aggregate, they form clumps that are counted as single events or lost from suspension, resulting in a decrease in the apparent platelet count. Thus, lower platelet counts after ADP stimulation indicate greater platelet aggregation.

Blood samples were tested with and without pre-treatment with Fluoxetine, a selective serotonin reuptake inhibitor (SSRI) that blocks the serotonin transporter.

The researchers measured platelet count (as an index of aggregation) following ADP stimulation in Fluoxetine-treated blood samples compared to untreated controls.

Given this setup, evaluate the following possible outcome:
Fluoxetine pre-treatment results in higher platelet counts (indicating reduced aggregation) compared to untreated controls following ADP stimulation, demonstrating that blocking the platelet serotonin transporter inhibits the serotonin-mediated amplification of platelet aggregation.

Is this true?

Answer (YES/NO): NO